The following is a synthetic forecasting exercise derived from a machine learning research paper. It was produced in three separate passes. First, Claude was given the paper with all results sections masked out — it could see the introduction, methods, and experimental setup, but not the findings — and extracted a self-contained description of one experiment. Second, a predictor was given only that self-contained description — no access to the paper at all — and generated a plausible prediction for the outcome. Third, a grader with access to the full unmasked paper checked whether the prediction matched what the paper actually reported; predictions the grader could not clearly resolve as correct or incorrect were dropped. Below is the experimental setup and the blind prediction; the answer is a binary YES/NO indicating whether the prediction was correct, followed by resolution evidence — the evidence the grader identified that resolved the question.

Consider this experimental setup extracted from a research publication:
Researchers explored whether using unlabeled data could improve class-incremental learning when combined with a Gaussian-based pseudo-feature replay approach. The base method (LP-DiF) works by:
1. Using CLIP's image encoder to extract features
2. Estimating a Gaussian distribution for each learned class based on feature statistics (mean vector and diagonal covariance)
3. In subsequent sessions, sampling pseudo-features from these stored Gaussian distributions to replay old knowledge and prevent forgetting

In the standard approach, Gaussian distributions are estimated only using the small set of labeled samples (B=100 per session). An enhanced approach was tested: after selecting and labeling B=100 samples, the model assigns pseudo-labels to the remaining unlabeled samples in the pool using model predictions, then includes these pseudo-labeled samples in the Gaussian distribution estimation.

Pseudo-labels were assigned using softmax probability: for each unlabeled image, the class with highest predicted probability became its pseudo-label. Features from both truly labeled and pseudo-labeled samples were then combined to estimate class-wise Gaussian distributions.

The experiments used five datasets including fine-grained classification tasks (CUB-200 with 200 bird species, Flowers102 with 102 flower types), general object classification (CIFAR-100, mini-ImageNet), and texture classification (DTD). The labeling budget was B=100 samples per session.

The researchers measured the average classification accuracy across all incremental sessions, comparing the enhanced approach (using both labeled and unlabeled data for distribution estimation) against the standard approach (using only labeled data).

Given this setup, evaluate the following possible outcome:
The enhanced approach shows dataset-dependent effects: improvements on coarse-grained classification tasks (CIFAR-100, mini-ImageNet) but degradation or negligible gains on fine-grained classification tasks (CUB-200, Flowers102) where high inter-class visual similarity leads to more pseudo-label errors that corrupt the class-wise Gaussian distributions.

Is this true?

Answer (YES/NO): NO